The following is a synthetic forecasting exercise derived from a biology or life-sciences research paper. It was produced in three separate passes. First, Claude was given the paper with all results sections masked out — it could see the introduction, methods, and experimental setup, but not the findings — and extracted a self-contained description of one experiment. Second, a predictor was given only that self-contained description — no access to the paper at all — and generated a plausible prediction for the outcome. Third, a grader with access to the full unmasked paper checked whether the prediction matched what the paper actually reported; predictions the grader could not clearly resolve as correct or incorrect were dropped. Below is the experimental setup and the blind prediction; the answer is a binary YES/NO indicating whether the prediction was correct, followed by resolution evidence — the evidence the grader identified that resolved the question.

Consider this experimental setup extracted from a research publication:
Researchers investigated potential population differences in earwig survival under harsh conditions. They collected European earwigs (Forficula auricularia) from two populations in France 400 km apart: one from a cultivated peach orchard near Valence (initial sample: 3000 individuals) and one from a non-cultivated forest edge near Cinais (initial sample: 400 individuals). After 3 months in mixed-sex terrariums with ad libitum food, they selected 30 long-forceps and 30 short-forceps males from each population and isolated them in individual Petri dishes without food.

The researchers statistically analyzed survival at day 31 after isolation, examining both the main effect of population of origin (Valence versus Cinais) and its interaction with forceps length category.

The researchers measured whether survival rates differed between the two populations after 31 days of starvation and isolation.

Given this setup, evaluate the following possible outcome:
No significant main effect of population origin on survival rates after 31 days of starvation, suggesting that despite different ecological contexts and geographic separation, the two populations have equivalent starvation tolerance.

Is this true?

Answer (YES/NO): NO